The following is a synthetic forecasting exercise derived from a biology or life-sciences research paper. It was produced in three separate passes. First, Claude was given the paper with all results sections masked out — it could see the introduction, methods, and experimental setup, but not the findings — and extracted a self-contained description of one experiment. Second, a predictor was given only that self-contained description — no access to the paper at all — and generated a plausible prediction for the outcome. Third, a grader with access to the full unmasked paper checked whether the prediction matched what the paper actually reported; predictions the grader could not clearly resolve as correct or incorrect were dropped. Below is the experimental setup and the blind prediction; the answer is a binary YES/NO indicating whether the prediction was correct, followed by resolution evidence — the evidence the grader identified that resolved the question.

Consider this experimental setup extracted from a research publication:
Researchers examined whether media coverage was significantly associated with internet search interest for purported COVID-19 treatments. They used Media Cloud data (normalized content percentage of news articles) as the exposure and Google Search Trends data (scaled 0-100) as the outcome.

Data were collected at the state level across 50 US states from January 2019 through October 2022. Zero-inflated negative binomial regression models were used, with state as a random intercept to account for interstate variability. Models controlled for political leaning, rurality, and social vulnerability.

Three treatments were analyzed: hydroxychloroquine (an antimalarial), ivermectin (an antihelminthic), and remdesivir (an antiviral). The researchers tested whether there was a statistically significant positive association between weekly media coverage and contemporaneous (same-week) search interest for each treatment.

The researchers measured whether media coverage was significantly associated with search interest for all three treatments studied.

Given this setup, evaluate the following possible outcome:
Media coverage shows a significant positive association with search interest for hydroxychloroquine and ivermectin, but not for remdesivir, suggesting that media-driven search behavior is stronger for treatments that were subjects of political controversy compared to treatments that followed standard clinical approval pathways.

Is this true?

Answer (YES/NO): NO